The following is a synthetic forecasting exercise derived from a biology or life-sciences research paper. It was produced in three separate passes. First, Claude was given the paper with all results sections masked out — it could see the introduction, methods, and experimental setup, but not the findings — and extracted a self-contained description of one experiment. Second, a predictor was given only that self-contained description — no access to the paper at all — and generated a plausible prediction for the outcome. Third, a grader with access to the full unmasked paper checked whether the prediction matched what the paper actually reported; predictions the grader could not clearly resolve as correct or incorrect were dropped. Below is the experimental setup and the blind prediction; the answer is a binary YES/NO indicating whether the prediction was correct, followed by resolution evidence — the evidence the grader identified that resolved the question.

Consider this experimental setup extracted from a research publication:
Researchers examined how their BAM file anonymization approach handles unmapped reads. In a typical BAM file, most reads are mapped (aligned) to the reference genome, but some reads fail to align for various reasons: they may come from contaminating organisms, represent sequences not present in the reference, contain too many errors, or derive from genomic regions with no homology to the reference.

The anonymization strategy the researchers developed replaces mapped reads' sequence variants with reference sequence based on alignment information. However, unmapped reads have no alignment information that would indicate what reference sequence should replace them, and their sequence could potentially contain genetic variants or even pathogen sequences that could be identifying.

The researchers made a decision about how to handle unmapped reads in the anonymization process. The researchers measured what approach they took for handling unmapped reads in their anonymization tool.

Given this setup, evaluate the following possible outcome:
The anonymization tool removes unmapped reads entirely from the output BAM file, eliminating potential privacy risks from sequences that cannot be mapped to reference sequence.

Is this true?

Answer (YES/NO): YES